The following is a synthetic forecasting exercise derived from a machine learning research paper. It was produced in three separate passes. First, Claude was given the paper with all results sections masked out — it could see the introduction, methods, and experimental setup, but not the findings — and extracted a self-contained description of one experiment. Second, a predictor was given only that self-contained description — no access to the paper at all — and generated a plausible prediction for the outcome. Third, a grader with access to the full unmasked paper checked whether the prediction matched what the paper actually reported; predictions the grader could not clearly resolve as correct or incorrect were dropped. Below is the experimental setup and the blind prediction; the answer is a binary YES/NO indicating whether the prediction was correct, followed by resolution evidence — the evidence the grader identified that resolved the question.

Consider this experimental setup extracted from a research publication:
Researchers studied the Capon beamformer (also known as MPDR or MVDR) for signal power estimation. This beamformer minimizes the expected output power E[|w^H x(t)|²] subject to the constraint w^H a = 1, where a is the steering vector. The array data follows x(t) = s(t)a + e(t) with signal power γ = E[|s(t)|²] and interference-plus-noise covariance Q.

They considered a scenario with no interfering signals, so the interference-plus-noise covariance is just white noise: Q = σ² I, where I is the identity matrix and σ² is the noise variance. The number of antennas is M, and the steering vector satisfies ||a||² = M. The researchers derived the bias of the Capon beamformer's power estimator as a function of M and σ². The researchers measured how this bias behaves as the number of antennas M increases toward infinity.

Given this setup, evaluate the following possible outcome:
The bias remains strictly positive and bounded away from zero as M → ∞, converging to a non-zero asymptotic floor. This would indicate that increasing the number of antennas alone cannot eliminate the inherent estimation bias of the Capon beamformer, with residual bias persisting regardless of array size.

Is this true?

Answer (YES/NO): NO